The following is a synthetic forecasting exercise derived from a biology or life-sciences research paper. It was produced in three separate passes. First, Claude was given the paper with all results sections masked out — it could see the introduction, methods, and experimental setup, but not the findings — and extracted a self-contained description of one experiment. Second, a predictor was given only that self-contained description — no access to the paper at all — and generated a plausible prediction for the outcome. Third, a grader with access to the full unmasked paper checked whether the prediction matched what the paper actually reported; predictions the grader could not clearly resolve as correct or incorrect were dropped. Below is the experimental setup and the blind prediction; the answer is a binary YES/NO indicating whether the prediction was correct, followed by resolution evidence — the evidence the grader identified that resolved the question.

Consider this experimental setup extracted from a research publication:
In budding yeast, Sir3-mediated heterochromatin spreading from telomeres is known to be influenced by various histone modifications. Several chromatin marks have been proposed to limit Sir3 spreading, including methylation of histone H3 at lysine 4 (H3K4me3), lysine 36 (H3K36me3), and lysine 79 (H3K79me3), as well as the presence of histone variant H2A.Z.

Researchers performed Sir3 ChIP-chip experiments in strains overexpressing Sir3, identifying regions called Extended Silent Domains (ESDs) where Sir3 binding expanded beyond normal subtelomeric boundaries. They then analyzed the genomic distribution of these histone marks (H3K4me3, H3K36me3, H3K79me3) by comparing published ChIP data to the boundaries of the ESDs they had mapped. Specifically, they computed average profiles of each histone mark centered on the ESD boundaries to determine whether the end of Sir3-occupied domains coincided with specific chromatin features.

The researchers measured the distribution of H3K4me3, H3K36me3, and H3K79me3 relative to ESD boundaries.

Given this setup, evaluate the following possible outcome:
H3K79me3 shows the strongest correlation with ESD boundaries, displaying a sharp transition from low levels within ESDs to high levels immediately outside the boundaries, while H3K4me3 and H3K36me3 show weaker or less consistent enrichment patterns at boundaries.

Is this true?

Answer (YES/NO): YES